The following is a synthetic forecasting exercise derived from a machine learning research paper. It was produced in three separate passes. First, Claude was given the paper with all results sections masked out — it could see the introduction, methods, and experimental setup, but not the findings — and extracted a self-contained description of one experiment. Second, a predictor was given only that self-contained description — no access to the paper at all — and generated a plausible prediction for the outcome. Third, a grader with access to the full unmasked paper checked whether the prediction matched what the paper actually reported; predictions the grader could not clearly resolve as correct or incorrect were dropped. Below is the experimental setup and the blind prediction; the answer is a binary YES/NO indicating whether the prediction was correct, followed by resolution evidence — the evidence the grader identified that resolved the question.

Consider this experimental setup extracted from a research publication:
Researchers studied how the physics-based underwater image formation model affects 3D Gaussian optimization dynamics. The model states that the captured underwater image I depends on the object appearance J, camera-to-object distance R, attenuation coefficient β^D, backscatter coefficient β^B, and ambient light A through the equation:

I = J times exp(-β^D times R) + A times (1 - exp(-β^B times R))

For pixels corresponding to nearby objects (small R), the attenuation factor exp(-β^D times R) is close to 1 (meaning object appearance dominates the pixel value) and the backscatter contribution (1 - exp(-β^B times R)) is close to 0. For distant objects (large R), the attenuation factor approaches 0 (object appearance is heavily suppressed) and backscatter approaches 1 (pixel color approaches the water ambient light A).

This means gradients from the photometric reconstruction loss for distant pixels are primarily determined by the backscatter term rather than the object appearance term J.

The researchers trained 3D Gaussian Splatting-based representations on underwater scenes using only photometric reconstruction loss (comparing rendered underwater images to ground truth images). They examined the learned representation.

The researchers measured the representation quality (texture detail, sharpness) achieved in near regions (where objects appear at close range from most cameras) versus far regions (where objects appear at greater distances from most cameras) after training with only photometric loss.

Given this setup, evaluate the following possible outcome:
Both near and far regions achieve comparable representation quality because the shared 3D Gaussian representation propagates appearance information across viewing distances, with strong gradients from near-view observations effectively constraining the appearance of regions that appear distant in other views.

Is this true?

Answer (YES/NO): NO